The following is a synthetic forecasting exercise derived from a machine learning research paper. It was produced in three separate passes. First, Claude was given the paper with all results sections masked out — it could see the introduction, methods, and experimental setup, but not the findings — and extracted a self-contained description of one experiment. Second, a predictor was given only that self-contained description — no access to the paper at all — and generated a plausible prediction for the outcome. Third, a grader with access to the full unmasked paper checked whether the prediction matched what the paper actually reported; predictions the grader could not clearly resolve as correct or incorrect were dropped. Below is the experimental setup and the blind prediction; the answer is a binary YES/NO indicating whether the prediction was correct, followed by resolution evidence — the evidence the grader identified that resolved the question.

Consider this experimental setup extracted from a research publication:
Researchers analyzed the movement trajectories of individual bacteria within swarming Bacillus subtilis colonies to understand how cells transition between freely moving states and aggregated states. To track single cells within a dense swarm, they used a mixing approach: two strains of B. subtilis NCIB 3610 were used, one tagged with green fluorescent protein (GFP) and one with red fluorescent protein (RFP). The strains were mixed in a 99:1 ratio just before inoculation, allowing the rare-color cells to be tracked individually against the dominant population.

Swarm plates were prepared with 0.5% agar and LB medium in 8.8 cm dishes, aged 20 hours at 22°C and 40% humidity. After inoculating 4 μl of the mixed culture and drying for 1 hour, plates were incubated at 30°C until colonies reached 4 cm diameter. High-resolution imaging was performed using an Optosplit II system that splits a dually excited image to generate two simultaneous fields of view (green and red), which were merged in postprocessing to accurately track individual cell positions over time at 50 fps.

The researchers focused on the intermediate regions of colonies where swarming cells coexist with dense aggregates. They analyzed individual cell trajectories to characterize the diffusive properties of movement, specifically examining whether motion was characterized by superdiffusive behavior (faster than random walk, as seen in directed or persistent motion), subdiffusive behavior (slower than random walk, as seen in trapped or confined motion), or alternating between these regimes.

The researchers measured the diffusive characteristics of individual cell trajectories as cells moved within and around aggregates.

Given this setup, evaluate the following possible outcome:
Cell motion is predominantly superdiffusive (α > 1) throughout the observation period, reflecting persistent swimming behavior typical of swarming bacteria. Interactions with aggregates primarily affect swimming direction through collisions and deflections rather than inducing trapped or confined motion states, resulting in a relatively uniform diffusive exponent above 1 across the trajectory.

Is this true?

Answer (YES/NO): NO